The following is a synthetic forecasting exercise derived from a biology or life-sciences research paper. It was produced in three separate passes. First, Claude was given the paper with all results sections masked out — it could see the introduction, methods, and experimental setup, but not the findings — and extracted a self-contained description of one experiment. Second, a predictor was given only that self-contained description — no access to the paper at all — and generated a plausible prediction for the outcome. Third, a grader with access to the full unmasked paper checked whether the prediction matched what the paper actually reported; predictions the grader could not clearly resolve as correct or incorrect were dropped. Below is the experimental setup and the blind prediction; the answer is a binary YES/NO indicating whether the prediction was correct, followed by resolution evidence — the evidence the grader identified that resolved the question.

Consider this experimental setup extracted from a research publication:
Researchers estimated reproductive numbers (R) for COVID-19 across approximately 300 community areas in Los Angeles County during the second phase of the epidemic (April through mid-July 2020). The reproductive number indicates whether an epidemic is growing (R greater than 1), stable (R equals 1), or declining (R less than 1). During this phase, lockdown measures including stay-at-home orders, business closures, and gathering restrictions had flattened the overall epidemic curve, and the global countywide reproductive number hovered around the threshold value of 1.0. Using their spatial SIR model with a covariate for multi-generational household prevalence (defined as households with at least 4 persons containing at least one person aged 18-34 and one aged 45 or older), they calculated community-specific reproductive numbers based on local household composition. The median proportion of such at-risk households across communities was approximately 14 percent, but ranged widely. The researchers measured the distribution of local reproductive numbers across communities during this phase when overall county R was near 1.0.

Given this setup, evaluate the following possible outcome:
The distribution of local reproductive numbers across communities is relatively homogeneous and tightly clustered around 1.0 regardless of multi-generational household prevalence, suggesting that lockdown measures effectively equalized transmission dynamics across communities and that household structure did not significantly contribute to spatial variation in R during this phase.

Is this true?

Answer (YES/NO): NO